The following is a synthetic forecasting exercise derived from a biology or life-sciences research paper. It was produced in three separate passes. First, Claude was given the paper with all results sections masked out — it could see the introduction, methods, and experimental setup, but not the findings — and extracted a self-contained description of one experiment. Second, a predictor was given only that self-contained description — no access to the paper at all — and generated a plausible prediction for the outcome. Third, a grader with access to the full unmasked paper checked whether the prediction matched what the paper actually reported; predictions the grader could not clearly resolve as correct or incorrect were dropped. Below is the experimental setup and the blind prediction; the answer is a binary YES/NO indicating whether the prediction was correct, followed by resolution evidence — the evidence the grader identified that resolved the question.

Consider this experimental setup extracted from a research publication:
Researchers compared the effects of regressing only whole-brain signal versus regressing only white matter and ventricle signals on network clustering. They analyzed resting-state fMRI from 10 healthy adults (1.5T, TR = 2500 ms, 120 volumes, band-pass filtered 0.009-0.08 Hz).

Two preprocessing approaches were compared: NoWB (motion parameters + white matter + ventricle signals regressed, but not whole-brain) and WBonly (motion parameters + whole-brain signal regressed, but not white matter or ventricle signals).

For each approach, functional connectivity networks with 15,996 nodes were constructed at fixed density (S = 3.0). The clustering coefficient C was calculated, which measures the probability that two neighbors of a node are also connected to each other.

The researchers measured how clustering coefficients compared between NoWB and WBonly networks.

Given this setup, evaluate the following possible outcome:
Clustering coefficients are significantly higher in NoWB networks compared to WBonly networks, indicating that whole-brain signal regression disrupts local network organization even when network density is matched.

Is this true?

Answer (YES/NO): NO